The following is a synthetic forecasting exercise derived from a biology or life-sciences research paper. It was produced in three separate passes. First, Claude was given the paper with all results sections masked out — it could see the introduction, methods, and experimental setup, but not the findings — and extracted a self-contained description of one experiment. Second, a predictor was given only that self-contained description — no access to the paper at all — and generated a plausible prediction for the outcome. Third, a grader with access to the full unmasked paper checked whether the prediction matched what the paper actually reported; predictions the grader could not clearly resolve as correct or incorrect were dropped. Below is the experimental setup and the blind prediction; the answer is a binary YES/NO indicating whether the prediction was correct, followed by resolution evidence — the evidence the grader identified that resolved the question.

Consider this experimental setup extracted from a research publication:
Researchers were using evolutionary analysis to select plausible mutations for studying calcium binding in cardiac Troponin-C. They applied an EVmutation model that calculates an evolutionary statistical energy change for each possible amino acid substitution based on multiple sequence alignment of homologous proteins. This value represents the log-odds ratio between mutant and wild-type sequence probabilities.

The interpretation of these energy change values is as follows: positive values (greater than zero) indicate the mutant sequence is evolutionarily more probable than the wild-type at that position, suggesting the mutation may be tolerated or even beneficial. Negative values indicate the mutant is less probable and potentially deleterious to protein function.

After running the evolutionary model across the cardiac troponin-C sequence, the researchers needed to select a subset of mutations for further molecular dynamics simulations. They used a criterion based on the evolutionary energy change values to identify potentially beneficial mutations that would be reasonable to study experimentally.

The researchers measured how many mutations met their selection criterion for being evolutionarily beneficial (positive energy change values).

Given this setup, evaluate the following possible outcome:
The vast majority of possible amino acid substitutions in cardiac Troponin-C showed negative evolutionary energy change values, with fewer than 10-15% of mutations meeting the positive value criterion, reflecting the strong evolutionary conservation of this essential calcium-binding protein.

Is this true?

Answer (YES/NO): YES